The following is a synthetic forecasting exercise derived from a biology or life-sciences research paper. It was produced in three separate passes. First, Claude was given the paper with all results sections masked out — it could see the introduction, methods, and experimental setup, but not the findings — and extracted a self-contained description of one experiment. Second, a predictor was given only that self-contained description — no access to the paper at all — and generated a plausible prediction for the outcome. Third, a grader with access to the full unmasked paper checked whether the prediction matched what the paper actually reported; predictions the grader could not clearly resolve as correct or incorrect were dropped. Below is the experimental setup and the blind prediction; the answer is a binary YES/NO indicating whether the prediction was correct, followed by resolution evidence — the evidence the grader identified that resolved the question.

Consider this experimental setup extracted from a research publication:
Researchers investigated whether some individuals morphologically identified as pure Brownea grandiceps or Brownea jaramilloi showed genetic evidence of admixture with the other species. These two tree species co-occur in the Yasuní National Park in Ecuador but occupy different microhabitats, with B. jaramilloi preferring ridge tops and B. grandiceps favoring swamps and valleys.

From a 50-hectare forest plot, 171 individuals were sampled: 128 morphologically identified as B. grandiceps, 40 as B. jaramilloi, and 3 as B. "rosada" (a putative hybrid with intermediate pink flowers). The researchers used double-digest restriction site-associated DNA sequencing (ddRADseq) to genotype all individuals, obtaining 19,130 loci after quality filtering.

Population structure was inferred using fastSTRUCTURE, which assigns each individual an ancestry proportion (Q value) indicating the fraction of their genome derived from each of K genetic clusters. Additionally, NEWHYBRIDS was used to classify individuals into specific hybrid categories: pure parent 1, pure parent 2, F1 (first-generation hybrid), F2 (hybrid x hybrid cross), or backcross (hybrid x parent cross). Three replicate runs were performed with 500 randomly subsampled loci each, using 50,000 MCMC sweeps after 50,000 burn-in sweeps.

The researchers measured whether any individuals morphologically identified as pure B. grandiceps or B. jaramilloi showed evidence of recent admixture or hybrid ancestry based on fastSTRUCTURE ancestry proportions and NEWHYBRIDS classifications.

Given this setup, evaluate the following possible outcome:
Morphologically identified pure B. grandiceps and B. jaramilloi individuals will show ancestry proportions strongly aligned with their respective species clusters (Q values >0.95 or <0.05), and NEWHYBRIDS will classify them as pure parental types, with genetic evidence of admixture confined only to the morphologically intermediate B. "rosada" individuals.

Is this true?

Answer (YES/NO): NO